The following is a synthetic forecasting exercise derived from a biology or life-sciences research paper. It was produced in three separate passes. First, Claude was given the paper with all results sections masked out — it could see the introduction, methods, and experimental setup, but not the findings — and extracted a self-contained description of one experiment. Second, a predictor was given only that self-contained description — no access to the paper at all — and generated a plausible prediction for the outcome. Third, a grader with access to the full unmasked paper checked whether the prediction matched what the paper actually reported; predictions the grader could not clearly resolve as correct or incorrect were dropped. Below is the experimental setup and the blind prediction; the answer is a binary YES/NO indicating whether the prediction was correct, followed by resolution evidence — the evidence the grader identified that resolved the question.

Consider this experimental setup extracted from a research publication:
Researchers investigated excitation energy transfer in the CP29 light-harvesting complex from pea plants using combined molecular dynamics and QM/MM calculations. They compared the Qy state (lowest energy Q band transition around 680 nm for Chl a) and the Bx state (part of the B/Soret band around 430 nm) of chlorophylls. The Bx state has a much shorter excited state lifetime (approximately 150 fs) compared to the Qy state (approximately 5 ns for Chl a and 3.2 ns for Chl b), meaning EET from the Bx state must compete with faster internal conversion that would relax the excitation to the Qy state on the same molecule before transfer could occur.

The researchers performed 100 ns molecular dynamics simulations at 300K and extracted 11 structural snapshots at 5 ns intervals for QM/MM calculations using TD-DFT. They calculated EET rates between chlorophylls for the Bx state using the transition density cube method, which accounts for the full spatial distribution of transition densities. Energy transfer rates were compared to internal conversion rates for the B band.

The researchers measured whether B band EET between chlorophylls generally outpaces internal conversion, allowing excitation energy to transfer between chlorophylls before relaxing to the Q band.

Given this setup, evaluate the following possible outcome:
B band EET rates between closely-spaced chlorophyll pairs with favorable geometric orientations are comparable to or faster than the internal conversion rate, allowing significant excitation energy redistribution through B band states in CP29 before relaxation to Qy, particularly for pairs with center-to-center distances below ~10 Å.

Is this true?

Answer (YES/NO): YES